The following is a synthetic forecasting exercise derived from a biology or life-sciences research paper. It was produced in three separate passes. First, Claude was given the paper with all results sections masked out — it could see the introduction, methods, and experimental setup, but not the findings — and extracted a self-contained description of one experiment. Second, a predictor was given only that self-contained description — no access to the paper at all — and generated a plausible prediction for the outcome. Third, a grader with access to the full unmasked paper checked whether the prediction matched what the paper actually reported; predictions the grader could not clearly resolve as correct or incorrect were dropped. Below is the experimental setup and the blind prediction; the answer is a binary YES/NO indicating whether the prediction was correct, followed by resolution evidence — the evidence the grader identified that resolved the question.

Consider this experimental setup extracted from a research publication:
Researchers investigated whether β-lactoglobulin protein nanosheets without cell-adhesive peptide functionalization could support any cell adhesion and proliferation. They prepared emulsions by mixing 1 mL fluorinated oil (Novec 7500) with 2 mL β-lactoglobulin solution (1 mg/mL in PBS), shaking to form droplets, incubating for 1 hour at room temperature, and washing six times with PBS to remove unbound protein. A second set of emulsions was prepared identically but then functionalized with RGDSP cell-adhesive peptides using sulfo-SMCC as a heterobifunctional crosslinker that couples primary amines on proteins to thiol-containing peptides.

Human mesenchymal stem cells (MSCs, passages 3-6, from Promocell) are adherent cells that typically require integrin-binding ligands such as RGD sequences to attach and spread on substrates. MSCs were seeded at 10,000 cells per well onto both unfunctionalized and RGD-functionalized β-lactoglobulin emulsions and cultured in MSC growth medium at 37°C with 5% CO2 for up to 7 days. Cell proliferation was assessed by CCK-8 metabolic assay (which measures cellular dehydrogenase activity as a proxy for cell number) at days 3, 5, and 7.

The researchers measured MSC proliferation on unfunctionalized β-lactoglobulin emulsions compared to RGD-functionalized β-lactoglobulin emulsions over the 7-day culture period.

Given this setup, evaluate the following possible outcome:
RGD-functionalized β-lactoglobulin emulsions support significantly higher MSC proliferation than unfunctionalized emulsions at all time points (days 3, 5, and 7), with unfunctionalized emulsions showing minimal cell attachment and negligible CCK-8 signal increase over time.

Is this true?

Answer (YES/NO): NO